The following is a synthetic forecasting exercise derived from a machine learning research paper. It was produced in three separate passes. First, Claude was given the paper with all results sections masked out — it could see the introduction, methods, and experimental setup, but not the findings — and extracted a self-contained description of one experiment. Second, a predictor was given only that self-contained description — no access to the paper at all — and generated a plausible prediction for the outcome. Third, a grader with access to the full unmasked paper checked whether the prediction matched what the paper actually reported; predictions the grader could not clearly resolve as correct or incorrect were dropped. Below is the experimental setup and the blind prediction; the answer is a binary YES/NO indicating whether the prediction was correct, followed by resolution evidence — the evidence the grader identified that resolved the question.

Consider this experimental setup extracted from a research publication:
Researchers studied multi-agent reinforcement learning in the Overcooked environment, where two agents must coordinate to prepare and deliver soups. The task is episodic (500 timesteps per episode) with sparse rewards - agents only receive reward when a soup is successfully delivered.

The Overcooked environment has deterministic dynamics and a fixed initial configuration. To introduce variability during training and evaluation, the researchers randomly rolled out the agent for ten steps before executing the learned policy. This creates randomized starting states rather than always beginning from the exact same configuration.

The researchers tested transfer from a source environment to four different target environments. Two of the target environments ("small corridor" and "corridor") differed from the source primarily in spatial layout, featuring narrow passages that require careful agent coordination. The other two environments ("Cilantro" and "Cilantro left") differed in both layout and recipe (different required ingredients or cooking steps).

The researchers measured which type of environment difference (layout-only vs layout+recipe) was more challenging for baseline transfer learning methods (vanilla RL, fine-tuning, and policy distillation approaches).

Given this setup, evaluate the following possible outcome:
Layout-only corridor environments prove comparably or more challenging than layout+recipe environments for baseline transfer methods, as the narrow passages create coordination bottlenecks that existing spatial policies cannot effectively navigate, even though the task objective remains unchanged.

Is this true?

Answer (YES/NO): YES